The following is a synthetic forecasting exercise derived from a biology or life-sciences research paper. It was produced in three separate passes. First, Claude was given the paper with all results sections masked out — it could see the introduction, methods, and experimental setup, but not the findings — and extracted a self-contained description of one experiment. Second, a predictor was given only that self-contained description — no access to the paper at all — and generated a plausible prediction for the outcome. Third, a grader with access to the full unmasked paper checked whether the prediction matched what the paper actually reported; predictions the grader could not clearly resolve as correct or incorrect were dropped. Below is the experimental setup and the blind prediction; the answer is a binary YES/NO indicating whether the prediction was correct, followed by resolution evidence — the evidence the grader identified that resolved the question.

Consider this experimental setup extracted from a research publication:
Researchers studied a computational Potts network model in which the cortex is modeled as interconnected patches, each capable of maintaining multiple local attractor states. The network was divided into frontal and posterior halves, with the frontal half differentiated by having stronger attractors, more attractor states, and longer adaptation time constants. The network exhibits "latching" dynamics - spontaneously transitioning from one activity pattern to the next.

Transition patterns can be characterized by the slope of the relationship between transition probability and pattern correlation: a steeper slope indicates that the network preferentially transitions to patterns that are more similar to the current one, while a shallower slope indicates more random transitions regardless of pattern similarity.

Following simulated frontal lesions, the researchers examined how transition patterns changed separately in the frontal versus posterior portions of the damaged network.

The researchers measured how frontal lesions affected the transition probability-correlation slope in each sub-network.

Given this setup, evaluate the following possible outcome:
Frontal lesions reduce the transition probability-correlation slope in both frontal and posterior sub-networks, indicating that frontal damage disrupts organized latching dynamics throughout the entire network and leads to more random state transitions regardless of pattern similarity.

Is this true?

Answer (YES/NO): NO